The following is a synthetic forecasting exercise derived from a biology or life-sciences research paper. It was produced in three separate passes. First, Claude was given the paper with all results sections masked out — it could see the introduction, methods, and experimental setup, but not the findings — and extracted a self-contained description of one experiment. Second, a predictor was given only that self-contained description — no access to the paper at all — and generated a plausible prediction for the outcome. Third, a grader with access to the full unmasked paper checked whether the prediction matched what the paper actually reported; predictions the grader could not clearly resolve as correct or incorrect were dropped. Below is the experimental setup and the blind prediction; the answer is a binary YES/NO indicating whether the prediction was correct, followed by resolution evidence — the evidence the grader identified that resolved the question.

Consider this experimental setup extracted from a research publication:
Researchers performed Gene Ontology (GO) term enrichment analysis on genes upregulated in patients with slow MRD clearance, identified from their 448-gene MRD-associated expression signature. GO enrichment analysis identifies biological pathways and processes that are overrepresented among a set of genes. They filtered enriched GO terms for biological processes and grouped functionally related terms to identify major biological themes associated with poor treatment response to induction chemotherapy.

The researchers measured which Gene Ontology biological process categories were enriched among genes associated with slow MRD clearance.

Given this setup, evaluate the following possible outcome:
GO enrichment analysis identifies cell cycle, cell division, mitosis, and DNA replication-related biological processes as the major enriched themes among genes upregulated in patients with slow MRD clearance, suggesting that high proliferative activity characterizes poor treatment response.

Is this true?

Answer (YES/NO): NO